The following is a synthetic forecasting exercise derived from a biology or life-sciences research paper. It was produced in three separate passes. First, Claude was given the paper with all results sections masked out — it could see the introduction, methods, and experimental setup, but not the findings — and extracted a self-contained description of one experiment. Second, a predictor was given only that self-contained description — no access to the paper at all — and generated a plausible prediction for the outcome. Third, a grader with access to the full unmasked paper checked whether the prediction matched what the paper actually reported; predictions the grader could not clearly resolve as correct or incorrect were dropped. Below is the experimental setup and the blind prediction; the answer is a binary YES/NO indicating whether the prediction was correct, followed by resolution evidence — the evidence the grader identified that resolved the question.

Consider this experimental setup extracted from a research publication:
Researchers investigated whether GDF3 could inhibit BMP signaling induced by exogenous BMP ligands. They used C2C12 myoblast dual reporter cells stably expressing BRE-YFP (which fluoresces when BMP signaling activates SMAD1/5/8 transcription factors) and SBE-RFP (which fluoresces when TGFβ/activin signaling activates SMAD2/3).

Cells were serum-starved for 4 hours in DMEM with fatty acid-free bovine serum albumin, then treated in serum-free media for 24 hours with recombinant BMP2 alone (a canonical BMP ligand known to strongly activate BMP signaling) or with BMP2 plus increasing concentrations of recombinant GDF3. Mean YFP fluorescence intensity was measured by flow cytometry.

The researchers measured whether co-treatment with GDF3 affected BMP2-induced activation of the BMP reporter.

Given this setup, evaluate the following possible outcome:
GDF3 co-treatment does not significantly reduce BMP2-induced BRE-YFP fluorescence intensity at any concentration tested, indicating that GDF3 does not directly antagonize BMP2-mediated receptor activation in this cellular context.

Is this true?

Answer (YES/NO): NO